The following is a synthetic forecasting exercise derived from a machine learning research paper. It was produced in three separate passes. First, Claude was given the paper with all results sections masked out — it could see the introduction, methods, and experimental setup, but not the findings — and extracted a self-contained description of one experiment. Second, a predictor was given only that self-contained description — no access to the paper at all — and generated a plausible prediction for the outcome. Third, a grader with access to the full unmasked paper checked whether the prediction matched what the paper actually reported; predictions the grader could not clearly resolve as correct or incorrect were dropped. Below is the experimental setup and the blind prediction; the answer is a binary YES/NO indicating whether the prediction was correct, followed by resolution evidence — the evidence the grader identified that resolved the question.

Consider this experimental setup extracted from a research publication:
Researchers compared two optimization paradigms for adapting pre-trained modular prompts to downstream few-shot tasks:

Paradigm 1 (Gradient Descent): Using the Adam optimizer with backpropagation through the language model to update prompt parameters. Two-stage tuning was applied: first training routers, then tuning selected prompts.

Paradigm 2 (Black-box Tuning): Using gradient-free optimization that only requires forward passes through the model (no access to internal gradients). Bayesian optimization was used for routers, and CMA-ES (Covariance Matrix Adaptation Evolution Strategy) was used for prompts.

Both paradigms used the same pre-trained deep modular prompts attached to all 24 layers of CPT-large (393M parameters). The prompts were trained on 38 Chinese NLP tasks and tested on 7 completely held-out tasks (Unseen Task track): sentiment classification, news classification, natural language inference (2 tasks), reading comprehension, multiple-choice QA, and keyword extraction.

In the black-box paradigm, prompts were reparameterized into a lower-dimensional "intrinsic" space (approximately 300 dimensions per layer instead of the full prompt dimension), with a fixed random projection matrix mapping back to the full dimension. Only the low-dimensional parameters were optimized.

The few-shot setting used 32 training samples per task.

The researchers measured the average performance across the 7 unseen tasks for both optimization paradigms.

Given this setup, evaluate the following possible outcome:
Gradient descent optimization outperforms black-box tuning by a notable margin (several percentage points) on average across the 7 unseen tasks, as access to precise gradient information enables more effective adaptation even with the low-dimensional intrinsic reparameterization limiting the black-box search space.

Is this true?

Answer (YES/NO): NO